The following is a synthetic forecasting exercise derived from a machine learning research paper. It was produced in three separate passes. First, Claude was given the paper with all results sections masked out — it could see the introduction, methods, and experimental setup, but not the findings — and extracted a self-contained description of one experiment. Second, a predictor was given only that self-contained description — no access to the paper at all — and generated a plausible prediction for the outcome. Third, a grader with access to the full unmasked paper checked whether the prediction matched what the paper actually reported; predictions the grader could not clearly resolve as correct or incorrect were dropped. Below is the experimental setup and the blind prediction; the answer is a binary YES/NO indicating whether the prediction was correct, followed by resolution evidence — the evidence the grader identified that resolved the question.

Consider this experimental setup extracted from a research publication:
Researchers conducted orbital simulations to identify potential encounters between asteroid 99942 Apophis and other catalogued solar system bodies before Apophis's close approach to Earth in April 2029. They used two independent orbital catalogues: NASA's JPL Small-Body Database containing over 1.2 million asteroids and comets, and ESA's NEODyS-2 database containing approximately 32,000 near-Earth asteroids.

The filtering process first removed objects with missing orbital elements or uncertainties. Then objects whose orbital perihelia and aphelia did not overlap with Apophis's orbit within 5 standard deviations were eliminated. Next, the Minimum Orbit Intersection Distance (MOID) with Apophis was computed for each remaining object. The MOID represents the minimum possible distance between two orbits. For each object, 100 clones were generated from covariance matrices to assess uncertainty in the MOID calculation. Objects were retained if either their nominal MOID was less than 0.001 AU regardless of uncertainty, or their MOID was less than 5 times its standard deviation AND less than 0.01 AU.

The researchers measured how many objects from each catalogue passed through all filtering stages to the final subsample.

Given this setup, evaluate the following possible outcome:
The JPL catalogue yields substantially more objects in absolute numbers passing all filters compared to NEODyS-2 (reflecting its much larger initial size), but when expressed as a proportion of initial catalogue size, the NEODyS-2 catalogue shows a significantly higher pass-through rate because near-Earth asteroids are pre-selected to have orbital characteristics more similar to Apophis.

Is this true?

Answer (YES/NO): NO